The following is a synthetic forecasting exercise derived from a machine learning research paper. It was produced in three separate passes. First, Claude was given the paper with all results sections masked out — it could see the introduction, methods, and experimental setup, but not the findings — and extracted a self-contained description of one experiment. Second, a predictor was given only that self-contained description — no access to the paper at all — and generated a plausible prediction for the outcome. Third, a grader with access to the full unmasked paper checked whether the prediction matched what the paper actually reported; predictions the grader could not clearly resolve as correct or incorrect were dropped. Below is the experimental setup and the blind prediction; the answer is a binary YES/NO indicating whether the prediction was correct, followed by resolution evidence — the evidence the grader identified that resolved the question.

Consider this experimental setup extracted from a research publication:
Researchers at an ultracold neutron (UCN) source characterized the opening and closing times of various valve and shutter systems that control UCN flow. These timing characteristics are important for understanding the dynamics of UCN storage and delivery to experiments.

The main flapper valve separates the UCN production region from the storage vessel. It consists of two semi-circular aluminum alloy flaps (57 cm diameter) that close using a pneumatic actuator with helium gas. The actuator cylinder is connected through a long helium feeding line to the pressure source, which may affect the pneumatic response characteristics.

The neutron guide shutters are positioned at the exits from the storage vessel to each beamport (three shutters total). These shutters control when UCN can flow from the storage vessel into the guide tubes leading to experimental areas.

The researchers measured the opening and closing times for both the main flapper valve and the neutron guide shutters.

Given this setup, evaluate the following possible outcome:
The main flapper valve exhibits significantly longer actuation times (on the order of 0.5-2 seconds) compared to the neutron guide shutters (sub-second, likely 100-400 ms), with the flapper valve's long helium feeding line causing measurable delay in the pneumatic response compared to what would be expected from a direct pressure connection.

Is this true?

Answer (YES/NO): NO